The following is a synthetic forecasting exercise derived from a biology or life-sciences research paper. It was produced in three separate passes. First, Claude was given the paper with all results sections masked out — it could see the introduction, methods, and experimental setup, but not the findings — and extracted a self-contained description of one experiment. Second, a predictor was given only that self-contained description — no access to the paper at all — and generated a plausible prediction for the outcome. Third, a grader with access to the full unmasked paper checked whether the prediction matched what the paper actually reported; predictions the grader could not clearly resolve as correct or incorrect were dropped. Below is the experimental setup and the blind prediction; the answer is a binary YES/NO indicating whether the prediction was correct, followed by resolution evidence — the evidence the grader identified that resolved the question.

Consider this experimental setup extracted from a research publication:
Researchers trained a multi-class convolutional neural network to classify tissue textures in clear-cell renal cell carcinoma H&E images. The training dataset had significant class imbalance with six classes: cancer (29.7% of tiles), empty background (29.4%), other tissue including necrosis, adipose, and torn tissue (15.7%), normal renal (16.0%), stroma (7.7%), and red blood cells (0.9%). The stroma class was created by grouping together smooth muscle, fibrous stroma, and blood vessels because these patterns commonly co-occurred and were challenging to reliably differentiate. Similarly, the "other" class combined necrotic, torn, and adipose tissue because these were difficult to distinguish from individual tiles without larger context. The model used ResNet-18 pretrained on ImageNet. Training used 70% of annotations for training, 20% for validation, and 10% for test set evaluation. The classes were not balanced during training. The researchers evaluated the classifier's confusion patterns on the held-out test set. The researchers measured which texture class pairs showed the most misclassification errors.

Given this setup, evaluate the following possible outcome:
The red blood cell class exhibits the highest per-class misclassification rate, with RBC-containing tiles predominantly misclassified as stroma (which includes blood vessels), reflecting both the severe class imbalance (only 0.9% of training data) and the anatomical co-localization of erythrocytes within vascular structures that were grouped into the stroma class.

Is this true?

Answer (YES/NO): NO